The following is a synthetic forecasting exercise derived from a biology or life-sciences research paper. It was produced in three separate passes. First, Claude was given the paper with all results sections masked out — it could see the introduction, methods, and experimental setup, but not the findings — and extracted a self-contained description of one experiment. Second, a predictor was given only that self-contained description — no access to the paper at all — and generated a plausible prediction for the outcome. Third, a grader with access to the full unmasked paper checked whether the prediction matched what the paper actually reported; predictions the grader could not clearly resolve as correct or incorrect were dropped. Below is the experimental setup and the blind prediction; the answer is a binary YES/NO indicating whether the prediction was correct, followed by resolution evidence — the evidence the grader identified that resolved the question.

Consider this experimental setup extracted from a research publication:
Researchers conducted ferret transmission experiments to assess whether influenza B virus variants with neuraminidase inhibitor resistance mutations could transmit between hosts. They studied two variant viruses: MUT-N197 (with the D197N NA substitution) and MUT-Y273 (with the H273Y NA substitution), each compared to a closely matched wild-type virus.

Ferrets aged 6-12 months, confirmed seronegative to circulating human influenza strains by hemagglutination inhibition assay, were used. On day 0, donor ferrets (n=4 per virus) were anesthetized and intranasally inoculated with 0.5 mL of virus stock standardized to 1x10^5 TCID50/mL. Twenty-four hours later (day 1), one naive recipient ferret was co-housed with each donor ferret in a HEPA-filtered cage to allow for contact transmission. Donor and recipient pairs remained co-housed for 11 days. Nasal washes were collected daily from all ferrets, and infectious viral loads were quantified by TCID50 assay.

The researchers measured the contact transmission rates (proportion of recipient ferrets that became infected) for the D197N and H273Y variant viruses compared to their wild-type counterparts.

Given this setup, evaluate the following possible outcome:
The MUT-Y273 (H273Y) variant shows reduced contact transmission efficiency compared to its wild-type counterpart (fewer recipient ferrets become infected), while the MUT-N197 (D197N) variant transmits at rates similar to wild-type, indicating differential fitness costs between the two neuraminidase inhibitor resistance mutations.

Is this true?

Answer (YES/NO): YES